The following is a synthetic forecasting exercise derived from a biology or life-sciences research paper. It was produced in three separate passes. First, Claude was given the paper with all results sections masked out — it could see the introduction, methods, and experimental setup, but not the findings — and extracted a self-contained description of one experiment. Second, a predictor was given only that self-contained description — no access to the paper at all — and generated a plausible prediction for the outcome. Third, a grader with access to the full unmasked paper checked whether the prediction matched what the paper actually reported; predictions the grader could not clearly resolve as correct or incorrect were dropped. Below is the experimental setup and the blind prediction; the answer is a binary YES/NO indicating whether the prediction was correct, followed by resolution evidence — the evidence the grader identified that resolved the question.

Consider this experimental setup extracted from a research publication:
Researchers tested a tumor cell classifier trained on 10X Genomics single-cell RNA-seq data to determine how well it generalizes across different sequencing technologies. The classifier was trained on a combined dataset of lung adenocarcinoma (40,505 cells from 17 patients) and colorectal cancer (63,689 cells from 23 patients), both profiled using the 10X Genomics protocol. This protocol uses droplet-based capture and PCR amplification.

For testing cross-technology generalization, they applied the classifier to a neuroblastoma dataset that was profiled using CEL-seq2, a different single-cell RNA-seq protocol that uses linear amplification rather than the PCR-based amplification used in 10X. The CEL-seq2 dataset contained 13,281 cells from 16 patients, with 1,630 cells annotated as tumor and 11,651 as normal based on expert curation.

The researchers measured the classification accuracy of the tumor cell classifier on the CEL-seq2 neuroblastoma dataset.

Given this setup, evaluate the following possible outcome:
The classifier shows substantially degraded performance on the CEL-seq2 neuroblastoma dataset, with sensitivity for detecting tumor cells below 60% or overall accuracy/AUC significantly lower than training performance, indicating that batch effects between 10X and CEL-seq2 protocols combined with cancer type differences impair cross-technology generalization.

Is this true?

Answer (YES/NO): NO